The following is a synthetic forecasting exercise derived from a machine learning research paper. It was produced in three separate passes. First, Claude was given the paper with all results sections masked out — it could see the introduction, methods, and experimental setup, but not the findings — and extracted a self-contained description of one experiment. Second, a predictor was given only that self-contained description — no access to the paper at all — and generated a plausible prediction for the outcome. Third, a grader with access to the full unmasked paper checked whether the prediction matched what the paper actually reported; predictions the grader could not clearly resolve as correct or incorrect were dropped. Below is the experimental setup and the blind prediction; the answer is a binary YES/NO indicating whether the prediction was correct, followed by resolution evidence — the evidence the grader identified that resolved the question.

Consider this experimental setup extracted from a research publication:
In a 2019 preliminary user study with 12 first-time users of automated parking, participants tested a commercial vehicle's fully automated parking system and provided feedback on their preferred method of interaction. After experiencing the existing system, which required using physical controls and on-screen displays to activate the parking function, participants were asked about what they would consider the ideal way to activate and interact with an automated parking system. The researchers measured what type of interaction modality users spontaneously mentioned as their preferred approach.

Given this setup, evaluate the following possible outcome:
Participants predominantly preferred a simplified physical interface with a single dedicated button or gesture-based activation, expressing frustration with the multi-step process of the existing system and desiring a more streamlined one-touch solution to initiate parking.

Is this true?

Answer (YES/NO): NO